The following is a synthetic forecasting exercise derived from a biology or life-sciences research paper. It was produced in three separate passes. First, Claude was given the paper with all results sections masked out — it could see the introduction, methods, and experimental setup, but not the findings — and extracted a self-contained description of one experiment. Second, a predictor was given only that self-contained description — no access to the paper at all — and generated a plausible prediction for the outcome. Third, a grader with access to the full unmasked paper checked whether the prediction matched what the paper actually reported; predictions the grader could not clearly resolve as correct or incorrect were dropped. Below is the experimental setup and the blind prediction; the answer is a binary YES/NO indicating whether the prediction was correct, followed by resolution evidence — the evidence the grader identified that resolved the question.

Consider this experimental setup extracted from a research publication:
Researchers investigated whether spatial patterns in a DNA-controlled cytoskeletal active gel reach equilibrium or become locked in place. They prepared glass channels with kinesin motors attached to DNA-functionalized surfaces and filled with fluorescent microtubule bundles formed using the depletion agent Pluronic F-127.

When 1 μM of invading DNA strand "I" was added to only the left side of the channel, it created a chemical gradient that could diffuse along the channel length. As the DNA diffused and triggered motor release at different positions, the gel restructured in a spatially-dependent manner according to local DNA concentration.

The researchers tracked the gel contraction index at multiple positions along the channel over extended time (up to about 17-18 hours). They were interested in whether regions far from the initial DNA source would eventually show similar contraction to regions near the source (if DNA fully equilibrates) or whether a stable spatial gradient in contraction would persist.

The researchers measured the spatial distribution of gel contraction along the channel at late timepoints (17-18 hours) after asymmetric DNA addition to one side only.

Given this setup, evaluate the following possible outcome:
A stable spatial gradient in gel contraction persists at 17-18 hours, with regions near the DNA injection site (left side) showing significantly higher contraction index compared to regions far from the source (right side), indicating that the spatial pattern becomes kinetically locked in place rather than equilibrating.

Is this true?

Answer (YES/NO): YES